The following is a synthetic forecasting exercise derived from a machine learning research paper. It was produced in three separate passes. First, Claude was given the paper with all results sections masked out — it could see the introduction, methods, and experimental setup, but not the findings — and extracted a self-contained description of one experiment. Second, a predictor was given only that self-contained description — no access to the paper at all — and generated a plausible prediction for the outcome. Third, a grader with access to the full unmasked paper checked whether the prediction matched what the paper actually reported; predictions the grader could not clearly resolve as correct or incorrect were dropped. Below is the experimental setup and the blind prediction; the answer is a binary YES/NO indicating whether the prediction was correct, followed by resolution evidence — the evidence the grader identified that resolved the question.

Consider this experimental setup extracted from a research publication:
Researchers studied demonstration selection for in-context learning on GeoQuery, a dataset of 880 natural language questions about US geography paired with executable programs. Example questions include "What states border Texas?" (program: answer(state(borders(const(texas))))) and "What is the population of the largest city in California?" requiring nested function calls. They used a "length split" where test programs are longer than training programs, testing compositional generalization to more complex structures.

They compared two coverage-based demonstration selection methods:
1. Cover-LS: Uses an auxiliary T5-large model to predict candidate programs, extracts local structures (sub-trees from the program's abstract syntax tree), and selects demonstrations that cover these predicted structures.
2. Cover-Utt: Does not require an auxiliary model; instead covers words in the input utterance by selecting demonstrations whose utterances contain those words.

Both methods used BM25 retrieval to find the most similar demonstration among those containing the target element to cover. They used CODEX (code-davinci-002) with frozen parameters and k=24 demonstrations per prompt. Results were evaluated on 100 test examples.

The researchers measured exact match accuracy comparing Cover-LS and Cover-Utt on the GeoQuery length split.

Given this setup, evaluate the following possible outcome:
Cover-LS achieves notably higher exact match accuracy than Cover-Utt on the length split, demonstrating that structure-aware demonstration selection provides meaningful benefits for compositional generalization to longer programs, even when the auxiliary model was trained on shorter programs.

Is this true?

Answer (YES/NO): NO